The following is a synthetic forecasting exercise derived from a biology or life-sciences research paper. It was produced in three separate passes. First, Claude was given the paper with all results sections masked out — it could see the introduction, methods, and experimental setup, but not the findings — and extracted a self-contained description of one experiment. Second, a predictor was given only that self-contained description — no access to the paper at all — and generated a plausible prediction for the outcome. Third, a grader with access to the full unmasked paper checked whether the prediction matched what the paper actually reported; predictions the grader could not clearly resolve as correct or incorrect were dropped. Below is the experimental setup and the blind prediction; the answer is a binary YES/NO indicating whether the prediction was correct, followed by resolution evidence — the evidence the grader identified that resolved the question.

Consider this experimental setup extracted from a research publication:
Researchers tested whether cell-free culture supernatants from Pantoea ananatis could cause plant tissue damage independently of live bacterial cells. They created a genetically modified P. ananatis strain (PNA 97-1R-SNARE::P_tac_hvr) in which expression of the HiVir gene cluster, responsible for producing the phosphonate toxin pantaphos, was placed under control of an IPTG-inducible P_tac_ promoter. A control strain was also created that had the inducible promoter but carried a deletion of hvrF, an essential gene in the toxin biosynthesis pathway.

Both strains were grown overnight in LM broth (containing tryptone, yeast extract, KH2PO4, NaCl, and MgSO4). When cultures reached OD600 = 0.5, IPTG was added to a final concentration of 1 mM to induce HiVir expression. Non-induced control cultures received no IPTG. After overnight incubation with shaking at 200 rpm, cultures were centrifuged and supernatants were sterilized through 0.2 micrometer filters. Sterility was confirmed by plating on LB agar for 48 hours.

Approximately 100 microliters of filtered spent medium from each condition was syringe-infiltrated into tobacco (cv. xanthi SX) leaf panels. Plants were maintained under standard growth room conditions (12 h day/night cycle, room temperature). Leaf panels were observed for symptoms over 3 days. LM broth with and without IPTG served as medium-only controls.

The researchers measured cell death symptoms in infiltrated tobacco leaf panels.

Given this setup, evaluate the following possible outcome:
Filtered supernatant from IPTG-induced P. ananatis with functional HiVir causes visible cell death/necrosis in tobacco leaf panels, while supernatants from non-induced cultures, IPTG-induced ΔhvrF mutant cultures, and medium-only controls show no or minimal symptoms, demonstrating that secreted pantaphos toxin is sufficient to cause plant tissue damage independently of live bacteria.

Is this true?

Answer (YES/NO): YES